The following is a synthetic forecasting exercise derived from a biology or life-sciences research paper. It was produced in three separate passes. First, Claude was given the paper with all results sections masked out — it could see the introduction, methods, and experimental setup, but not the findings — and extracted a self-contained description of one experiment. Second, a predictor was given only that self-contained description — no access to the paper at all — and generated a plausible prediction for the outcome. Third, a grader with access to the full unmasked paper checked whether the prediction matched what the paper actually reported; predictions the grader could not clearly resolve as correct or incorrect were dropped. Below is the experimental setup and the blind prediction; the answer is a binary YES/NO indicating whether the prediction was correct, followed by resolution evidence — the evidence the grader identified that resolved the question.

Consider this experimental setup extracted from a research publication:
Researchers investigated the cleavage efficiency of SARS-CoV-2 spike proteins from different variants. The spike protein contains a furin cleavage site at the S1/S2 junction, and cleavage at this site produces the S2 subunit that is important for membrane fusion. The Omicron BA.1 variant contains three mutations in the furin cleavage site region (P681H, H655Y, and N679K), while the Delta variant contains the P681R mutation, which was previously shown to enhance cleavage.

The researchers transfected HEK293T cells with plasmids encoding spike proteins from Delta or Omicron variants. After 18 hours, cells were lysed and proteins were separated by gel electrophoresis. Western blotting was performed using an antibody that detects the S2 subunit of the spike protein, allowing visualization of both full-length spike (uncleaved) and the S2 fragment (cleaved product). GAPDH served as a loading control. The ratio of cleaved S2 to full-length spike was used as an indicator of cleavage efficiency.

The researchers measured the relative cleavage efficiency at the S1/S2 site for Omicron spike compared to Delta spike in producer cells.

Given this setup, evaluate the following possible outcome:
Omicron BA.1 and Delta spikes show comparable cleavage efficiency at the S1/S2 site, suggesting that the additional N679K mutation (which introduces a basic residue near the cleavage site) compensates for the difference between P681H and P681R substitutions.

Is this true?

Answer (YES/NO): NO